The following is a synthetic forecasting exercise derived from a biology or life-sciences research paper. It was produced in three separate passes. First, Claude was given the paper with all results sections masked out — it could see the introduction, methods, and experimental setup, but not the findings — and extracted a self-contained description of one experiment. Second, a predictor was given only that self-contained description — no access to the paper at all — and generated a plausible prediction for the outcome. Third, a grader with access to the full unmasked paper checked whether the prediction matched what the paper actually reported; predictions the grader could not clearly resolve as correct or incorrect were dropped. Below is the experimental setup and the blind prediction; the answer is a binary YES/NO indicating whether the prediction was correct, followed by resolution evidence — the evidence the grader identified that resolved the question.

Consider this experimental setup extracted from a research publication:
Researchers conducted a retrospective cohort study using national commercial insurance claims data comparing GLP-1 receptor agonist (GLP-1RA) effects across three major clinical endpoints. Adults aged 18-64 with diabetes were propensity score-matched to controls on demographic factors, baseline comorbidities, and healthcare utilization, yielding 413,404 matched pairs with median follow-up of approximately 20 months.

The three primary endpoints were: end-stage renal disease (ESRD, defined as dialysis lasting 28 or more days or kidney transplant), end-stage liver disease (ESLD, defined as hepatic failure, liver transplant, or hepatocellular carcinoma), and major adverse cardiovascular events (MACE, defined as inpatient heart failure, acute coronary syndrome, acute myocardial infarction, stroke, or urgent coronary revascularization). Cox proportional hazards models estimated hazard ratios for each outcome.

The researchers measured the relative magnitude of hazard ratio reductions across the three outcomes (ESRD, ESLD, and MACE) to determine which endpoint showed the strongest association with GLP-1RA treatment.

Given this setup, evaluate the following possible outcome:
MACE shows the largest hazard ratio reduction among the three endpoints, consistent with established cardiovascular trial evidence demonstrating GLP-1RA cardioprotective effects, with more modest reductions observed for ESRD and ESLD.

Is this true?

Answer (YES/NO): NO